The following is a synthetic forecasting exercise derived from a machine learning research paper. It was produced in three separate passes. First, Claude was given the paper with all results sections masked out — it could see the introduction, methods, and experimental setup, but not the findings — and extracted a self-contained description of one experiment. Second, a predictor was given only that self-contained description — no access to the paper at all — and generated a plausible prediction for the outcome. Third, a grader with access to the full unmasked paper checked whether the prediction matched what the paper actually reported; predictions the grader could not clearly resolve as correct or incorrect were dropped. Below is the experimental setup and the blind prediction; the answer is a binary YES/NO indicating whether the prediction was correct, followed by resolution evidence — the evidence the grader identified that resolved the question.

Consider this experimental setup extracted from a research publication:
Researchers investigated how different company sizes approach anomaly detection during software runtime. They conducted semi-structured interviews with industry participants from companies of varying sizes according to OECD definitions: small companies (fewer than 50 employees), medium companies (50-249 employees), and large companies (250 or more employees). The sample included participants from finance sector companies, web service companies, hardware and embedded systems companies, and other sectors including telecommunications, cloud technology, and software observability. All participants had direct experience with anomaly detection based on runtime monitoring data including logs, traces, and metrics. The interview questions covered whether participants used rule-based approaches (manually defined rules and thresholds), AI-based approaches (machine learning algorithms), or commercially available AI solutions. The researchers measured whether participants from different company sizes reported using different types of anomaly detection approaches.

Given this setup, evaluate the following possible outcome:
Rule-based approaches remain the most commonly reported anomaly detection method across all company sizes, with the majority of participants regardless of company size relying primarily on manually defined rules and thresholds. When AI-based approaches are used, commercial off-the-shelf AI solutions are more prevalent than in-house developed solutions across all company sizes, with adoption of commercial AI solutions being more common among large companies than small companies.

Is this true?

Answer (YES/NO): YES